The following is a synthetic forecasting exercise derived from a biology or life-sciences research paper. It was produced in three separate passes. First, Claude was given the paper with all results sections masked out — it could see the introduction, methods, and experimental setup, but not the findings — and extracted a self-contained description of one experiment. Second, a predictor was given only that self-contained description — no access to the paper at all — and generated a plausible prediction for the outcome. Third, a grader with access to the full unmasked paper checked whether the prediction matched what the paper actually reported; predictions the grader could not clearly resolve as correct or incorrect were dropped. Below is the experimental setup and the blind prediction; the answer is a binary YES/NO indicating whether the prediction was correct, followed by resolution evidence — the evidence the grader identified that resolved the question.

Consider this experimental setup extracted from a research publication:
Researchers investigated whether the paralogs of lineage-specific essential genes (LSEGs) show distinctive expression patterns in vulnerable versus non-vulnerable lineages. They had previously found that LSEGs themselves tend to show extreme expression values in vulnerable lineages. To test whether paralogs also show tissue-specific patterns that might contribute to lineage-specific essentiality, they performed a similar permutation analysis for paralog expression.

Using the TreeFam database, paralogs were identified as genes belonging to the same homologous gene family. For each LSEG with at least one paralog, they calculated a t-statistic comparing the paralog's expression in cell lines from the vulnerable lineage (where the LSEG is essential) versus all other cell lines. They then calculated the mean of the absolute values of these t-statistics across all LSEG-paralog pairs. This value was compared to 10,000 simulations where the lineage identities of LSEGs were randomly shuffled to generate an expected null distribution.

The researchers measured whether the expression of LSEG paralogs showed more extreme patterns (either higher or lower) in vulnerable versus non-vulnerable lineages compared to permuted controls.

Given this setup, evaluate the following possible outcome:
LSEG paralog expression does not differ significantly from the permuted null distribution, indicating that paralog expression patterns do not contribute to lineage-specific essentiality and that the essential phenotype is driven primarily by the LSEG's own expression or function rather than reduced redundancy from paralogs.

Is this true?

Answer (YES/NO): NO